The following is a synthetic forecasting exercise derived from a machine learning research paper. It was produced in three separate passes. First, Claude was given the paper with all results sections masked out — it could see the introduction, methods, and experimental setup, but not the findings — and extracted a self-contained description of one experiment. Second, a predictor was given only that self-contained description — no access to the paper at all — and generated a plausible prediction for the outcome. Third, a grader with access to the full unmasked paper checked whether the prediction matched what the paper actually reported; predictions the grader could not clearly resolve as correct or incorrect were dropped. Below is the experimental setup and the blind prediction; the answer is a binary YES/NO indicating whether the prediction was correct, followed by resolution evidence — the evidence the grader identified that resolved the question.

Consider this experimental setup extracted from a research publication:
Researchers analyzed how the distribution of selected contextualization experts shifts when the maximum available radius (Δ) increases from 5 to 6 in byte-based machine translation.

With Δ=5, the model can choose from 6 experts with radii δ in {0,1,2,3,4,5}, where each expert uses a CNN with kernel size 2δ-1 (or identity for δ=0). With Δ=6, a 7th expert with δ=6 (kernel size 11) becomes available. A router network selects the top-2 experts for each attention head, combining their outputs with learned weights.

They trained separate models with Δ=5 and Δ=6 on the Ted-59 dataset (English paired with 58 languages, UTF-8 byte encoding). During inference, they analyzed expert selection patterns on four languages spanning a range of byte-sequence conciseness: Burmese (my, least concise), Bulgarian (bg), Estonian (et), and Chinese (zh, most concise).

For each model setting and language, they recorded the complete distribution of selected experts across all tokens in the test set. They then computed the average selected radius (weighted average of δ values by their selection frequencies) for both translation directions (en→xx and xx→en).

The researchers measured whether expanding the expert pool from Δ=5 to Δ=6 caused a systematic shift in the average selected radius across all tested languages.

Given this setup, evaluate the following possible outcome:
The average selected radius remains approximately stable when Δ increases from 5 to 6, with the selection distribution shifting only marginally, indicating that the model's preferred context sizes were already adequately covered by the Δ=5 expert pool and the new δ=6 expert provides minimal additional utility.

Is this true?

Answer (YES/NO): NO